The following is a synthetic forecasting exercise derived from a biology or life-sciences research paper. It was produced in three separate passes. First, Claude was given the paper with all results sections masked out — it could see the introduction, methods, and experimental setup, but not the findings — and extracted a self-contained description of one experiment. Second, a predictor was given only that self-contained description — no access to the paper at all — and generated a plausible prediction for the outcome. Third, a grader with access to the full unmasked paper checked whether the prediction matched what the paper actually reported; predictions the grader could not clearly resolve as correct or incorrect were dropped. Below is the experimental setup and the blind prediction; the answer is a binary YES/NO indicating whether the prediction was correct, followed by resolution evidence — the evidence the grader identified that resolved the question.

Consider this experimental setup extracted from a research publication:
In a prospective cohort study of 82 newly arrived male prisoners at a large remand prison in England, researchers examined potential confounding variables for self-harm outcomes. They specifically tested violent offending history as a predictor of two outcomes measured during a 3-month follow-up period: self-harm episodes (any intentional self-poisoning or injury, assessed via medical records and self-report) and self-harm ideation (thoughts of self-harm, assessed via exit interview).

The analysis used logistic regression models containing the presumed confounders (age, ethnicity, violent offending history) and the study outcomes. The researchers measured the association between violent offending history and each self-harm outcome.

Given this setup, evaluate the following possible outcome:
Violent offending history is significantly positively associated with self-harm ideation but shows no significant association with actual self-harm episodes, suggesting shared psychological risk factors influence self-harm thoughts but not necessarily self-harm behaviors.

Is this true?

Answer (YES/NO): NO